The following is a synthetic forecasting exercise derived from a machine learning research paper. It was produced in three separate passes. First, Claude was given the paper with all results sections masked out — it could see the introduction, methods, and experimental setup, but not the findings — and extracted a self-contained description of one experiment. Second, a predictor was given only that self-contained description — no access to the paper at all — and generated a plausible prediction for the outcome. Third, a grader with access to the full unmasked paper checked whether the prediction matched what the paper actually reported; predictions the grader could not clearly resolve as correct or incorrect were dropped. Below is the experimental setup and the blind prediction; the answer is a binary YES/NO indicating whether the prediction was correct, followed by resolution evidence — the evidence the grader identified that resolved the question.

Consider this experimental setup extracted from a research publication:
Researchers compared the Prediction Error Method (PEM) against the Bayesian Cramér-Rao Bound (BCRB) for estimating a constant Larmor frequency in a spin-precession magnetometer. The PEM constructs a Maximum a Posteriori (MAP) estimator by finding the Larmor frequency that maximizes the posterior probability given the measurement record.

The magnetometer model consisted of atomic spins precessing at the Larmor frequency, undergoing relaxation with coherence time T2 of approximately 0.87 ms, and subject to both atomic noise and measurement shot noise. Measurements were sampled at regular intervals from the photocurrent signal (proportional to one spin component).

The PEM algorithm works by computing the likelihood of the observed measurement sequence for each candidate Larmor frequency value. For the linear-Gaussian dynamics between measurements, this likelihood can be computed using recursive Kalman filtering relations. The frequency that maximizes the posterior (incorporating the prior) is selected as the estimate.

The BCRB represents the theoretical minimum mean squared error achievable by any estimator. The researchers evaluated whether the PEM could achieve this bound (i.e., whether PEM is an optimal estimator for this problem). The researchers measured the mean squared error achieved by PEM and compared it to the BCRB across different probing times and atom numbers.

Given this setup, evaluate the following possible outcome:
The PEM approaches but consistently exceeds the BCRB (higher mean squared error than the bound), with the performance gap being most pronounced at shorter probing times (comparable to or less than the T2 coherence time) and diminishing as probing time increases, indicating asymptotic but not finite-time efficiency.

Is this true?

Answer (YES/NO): NO